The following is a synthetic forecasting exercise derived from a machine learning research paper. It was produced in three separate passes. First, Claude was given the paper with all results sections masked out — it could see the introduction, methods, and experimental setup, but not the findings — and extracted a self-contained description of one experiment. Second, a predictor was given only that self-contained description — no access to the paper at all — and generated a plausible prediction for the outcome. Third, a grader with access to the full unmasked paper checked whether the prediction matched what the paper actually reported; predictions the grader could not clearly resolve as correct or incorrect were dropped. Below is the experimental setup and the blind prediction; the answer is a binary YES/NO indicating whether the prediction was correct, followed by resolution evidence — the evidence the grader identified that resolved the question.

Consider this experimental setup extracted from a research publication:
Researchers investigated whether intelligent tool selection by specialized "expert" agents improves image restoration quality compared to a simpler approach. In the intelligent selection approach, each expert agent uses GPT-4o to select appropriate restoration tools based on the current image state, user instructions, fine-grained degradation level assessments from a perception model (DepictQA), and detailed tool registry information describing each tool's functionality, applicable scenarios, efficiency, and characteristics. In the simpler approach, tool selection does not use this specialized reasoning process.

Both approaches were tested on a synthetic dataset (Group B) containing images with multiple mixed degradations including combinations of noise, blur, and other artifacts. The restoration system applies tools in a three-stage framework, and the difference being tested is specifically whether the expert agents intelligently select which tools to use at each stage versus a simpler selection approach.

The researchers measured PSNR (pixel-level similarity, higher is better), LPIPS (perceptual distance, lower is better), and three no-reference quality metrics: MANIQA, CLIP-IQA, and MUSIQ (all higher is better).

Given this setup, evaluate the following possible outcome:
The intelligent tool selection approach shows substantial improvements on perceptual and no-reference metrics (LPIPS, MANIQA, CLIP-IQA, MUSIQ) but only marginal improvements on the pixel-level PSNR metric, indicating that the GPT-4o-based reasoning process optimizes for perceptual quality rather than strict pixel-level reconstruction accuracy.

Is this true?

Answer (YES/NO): NO